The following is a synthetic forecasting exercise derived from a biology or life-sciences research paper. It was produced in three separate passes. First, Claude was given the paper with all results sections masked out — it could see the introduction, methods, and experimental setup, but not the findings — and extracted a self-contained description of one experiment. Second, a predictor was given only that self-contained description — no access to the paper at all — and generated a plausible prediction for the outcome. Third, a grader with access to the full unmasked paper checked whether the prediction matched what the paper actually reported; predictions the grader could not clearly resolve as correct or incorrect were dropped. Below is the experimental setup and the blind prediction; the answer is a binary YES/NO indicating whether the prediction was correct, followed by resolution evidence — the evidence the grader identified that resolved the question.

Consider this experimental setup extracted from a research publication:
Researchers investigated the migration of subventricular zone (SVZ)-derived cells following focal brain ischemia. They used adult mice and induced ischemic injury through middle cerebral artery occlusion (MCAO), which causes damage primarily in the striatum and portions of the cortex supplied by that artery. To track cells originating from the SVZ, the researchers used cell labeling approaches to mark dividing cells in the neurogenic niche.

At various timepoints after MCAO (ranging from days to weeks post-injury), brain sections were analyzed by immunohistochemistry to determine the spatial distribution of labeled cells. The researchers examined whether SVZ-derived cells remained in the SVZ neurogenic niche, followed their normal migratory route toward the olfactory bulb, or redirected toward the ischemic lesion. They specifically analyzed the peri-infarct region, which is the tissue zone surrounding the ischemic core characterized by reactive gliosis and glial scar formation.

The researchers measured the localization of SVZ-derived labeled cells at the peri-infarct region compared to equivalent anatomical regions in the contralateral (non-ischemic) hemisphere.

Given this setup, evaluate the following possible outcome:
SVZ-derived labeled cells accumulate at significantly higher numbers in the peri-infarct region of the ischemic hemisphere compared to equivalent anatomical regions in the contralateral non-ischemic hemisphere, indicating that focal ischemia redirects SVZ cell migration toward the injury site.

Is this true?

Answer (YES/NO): YES